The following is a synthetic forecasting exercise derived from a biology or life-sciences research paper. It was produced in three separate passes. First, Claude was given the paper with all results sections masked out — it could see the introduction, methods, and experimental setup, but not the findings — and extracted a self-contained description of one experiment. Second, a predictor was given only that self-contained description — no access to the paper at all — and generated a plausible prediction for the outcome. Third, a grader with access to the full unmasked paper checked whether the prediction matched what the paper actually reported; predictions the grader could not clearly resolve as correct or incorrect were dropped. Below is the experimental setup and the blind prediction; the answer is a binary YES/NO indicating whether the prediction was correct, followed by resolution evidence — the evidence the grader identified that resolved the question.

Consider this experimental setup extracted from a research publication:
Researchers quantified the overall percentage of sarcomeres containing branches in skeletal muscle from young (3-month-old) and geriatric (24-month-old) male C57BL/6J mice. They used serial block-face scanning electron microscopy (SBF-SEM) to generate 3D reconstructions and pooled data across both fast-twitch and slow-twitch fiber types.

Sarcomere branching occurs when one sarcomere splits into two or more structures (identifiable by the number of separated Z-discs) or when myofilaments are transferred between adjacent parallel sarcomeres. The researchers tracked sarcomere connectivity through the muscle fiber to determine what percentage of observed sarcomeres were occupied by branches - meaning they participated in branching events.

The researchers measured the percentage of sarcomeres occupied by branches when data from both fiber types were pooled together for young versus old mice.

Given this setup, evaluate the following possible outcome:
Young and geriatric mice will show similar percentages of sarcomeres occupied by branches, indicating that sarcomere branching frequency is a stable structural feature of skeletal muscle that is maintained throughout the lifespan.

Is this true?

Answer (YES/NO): NO